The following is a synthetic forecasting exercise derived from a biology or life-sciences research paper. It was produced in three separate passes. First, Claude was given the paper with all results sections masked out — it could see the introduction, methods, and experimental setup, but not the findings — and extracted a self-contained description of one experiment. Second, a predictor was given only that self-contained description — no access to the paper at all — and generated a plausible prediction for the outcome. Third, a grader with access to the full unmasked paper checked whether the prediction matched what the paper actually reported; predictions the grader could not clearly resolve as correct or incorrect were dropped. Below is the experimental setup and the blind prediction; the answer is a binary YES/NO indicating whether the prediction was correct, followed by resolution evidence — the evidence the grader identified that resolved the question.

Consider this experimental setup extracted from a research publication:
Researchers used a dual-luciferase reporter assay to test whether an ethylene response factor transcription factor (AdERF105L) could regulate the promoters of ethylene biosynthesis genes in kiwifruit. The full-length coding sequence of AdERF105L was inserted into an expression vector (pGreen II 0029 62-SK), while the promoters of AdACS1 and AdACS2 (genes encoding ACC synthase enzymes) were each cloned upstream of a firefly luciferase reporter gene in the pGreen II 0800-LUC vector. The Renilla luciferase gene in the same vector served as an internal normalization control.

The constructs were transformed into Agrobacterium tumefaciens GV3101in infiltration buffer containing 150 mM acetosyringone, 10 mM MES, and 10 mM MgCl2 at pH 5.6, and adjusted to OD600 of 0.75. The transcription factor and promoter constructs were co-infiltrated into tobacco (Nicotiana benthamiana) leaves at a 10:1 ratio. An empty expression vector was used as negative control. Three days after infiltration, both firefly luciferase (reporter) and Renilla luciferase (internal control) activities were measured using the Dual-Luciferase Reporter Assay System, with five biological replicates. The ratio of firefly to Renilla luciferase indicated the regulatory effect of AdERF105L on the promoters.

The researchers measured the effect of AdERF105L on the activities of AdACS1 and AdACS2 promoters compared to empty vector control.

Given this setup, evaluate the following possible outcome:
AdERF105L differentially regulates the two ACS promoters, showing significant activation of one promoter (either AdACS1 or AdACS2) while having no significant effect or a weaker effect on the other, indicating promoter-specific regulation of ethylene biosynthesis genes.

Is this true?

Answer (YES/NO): NO